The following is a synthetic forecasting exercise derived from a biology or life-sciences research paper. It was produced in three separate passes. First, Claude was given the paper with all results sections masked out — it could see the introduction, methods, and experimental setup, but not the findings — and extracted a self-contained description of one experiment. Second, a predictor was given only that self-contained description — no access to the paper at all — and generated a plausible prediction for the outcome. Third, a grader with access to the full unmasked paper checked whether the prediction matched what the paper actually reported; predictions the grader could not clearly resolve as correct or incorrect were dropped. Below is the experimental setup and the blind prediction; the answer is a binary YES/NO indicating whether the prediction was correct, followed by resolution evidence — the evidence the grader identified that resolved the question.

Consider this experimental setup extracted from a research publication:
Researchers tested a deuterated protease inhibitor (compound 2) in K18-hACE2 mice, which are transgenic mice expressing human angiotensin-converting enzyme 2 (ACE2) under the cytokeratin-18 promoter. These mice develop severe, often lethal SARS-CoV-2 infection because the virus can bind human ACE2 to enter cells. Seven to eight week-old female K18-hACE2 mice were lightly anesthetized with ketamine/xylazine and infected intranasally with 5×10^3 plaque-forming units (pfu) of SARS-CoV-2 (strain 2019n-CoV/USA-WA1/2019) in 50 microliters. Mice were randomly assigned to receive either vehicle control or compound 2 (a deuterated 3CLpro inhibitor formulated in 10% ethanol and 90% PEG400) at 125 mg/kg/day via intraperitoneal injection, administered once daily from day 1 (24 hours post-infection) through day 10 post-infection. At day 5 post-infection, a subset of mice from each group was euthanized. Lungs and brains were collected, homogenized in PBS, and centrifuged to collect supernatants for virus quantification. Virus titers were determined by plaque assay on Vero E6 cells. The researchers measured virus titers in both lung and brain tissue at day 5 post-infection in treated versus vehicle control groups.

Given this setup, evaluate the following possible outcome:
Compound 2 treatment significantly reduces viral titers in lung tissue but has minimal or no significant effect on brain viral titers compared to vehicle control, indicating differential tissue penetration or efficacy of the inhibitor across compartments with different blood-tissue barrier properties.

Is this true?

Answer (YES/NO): NO